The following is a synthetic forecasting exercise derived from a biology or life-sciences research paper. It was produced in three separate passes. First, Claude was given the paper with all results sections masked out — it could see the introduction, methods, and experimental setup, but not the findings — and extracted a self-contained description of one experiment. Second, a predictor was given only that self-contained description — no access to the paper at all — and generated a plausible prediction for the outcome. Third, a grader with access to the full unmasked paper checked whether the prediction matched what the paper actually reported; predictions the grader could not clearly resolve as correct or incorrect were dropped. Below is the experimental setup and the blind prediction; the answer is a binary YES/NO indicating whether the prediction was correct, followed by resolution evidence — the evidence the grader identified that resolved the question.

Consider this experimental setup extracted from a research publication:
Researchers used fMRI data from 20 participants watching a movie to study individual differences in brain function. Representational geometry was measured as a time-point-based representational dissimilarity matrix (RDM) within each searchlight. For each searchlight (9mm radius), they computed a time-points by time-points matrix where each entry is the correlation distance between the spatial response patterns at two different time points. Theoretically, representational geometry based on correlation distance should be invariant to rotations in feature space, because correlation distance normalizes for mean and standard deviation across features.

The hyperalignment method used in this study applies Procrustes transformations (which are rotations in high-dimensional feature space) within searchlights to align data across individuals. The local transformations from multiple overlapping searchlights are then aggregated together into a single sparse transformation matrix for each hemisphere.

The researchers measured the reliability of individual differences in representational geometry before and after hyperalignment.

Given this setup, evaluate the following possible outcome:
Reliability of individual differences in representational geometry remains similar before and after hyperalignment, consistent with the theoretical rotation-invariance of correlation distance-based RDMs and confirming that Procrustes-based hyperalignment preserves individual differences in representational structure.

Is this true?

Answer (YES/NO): NO